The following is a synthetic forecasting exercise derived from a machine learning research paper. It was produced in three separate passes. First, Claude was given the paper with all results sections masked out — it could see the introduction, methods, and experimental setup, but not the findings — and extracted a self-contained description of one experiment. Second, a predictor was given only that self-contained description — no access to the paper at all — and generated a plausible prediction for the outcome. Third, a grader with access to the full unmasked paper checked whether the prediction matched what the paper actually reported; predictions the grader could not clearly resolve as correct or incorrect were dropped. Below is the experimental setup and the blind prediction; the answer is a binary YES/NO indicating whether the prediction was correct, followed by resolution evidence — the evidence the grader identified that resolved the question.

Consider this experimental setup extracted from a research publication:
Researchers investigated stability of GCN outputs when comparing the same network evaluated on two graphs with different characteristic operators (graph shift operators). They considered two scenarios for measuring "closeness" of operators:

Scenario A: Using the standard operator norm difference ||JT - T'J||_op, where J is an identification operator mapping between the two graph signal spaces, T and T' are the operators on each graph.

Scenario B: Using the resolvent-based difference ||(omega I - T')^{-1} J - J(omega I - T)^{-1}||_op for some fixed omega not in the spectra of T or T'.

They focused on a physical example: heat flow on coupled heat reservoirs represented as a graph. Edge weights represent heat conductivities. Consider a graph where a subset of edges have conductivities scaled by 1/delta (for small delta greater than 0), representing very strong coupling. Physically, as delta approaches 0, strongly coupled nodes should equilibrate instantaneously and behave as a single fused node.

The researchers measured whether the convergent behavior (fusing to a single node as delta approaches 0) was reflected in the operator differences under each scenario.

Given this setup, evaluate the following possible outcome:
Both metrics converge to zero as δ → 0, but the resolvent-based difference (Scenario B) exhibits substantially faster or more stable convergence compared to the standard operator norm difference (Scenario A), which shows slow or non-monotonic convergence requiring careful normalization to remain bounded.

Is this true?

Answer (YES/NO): NO